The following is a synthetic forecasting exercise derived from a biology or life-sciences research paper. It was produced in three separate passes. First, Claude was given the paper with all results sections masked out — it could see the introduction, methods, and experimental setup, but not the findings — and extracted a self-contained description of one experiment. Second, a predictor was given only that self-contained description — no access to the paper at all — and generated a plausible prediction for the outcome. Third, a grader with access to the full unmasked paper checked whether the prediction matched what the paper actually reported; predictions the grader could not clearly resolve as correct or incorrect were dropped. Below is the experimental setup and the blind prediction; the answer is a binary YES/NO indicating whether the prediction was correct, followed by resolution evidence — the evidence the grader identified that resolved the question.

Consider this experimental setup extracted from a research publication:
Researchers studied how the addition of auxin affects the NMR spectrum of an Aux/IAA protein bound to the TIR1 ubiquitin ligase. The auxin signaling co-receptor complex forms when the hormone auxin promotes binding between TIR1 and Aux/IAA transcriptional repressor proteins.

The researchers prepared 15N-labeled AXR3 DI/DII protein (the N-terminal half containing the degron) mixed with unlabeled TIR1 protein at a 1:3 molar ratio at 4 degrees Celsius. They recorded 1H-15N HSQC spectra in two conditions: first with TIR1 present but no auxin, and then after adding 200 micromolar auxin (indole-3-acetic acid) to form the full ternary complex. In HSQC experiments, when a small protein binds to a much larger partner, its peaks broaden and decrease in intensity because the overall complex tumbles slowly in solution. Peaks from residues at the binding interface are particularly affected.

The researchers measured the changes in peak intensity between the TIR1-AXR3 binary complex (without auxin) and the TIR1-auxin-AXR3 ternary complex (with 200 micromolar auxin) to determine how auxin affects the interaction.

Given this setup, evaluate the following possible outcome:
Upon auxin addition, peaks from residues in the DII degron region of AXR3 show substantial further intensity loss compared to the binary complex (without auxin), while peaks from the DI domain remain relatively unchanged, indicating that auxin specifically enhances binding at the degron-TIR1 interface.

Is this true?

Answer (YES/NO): YES